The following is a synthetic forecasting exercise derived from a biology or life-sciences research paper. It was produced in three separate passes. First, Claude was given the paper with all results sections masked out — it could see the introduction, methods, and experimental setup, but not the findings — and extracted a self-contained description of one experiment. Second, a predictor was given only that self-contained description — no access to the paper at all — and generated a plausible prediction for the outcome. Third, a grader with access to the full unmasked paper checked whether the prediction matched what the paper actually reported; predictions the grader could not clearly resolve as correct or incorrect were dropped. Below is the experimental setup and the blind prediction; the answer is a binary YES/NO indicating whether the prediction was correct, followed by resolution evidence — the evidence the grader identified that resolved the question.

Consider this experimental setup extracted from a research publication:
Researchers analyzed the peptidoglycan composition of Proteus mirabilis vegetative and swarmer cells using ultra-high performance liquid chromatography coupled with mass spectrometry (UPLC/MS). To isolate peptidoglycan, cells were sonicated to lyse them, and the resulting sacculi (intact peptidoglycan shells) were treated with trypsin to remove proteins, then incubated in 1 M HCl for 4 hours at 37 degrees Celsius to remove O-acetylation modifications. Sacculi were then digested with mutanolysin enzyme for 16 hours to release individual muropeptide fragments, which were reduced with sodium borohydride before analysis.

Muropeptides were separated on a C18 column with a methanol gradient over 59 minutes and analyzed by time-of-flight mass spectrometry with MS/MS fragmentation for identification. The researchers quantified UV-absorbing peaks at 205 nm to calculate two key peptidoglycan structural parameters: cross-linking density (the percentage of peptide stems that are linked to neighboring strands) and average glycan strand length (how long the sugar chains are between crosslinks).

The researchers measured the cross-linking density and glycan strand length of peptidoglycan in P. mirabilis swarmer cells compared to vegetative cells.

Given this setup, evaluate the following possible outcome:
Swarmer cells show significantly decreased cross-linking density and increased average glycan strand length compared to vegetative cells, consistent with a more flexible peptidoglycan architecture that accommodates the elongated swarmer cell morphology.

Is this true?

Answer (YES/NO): NO